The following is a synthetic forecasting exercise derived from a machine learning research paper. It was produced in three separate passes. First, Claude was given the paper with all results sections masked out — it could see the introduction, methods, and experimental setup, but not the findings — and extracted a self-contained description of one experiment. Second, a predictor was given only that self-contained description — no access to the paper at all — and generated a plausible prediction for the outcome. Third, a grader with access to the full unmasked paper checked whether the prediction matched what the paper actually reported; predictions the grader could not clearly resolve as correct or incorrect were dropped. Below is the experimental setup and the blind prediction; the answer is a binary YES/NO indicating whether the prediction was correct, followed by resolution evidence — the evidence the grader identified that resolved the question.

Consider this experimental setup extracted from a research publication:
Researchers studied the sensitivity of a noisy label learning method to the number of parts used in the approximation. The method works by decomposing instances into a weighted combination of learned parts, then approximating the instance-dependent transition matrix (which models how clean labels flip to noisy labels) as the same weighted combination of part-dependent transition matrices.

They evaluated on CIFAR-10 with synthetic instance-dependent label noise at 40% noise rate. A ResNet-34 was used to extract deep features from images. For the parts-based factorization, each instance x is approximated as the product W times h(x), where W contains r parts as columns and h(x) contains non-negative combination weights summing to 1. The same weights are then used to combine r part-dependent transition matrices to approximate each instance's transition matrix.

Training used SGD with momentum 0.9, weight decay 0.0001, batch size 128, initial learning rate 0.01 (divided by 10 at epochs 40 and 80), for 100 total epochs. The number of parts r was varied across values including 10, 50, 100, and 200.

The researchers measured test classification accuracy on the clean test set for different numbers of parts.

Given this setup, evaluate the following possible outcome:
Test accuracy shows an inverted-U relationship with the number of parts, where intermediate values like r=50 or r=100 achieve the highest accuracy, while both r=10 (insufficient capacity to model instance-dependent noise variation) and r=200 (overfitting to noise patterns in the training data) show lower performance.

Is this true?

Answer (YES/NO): NO